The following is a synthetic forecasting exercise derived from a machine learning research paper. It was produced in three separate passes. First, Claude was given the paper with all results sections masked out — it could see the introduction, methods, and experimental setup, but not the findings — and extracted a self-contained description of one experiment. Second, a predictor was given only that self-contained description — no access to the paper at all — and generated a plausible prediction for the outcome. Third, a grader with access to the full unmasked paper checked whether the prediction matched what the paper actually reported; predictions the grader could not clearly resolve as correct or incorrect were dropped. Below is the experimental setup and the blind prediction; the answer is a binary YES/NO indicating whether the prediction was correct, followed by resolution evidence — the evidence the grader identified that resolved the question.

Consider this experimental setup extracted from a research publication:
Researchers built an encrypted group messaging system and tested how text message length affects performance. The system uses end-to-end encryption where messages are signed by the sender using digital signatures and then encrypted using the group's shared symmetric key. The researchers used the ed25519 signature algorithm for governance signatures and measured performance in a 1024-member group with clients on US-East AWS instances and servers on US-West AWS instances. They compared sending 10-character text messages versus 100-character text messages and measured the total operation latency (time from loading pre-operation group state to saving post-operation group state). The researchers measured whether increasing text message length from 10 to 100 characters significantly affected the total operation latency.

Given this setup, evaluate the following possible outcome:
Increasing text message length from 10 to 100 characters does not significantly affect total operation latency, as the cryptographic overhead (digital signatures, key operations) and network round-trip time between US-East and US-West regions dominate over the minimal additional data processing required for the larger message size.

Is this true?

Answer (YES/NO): YES